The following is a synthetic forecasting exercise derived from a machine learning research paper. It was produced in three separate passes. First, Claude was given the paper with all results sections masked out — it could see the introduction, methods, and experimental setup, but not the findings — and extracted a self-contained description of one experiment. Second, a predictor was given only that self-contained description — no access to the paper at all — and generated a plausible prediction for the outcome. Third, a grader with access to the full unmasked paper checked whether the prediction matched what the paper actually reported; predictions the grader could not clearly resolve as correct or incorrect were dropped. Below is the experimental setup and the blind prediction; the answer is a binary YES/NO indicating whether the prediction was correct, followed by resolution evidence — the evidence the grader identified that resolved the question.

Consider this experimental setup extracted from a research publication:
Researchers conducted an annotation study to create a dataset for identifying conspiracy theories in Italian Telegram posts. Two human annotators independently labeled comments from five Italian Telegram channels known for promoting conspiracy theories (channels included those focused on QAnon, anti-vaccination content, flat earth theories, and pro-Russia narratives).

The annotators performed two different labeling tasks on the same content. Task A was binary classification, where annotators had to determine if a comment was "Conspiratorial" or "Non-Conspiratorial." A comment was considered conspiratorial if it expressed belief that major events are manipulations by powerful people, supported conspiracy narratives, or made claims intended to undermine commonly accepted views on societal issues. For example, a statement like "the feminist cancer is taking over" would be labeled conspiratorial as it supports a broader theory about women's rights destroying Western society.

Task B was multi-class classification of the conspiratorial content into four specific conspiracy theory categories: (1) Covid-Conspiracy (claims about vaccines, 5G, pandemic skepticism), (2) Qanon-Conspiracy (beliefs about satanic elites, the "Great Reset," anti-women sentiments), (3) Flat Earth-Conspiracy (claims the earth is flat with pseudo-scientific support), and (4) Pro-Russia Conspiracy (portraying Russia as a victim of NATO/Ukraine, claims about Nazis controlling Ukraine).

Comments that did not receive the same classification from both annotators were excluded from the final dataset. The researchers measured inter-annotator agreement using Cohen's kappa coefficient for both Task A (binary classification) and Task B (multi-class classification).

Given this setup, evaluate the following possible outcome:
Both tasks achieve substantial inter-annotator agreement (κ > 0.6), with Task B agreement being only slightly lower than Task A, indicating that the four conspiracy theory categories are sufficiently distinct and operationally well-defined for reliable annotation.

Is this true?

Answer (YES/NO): YES